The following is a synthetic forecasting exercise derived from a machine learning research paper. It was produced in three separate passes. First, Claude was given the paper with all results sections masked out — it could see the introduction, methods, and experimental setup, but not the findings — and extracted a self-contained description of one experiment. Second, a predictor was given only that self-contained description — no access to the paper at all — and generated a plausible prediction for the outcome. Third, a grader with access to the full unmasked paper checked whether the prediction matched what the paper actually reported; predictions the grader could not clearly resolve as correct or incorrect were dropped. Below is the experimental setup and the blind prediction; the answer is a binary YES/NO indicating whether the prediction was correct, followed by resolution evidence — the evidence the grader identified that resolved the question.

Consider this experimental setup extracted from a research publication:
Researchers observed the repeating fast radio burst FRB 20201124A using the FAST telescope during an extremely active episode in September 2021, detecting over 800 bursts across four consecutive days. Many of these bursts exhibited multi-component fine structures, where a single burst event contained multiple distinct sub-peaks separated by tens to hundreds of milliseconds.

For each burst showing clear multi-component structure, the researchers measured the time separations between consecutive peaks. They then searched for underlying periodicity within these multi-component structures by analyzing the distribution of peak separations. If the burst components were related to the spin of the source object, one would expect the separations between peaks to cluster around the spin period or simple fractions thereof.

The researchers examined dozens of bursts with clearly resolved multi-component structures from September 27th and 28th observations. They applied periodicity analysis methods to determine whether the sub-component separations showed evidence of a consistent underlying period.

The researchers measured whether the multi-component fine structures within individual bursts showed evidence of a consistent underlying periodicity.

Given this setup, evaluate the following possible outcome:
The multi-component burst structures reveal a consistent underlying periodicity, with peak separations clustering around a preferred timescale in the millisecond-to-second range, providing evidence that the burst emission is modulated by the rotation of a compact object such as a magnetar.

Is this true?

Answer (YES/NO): NO